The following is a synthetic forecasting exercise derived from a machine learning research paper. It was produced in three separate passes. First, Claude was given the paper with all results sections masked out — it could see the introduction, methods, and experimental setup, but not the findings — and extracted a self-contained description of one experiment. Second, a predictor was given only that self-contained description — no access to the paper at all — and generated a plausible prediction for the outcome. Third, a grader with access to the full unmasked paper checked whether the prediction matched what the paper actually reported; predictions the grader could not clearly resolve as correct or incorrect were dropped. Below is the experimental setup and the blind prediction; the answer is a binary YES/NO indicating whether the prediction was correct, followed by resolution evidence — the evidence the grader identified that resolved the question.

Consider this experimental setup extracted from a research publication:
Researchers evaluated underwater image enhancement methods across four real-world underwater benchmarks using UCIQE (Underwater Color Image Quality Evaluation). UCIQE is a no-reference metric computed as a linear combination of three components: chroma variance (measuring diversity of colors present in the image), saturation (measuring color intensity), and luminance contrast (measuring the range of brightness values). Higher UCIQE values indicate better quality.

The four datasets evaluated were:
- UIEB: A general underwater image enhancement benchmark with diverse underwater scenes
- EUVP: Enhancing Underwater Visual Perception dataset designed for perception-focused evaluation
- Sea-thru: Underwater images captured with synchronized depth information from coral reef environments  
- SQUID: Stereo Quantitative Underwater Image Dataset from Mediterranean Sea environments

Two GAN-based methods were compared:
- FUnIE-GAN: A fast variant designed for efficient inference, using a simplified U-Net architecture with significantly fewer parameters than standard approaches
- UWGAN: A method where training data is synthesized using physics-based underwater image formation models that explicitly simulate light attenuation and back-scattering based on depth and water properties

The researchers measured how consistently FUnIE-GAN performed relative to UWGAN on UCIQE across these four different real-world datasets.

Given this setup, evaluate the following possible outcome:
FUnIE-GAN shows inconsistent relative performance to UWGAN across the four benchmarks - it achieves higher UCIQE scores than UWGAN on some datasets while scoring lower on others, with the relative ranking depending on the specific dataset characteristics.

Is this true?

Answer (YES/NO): NO